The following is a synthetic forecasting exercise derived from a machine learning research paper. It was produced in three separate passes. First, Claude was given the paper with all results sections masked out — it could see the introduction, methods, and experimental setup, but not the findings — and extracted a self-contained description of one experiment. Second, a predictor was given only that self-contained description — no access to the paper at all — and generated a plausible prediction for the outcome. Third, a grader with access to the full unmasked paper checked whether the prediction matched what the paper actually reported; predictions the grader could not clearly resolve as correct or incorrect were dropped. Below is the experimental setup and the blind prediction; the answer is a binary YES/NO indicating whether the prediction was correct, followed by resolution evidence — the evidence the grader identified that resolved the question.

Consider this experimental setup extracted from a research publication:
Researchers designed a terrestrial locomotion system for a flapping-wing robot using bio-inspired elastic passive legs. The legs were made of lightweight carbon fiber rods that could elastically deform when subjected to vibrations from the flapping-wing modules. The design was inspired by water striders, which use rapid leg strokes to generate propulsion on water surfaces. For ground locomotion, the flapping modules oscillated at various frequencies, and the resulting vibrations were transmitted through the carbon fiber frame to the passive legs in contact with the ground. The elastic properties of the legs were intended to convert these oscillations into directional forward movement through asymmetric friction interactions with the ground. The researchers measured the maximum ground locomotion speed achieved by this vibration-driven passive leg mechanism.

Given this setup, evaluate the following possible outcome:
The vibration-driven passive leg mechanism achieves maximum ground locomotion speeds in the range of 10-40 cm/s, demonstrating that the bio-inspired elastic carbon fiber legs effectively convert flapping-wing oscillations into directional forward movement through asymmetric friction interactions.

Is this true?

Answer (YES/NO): NO